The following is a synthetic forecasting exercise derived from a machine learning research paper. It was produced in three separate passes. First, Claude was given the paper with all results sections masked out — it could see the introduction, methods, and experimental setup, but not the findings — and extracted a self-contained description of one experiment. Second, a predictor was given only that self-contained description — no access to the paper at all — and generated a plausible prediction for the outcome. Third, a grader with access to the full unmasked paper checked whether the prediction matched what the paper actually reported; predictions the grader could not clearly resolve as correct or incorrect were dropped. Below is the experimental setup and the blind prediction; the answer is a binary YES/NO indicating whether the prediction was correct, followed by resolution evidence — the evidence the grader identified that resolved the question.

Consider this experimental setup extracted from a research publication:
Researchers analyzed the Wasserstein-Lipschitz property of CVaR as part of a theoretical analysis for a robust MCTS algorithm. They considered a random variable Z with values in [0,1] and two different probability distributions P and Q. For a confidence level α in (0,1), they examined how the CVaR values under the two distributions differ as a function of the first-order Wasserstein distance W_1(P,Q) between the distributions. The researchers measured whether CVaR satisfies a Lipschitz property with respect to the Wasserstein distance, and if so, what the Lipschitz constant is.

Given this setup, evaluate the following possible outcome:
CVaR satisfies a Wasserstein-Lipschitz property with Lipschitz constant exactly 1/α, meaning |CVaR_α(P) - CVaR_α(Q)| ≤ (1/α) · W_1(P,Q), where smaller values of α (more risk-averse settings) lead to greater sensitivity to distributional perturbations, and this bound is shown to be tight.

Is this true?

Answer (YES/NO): NO